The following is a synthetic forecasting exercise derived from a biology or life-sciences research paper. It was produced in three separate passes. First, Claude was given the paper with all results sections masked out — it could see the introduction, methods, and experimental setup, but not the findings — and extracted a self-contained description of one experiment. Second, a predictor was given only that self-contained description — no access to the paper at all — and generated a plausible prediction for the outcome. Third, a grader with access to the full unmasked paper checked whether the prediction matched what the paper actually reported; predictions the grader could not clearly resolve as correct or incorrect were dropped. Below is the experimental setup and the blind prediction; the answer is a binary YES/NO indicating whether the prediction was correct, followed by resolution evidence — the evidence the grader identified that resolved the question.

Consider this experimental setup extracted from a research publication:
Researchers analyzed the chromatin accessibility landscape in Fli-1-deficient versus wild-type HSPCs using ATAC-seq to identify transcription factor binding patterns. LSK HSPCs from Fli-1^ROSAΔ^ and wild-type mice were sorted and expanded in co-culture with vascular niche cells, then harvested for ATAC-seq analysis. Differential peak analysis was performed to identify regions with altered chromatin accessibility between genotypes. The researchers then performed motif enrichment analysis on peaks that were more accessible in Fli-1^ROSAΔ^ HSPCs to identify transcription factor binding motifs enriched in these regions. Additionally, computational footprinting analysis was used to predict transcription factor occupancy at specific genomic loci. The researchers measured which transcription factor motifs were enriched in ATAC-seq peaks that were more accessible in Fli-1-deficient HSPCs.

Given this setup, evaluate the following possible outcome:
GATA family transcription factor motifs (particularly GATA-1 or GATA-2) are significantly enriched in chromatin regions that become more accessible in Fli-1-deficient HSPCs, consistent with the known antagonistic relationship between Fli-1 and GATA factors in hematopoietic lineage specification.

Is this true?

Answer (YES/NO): NO